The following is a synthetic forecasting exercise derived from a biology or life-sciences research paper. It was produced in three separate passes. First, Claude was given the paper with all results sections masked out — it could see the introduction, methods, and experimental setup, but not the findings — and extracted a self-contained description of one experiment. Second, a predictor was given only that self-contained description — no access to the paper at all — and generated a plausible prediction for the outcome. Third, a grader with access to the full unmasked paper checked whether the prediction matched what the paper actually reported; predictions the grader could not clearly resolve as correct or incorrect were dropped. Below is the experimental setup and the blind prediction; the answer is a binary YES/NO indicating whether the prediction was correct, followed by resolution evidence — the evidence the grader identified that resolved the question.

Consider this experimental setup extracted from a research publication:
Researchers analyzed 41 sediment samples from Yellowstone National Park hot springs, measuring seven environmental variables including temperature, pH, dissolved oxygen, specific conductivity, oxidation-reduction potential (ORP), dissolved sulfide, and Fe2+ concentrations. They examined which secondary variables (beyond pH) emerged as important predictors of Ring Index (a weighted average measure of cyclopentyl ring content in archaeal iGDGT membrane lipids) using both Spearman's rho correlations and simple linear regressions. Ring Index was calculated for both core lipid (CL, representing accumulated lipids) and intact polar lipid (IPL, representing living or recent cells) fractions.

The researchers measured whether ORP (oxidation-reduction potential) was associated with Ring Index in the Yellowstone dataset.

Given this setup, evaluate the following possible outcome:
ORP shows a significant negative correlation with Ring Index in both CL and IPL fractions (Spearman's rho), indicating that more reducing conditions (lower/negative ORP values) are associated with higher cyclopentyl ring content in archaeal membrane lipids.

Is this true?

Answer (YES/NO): NO